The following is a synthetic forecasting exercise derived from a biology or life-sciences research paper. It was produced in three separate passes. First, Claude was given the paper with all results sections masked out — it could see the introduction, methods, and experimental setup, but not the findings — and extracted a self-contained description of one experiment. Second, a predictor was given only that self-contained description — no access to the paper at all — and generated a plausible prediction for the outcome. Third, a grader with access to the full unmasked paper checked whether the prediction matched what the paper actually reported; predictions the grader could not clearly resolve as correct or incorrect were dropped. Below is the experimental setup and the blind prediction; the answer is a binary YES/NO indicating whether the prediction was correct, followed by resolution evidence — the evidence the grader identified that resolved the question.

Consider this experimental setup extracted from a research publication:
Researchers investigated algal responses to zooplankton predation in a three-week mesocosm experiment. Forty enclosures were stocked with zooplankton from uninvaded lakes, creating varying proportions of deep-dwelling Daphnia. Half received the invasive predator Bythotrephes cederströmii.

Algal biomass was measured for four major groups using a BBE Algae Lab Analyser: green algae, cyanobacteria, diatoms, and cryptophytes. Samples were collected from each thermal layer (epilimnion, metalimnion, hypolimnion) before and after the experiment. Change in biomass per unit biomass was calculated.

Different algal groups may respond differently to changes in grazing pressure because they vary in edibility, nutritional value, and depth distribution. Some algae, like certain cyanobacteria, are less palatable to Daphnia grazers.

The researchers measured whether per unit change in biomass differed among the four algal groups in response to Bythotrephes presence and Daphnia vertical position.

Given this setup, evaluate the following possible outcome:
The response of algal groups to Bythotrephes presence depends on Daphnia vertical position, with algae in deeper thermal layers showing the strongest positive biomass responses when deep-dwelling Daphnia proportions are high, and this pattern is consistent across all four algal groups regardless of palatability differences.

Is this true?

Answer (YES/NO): NO